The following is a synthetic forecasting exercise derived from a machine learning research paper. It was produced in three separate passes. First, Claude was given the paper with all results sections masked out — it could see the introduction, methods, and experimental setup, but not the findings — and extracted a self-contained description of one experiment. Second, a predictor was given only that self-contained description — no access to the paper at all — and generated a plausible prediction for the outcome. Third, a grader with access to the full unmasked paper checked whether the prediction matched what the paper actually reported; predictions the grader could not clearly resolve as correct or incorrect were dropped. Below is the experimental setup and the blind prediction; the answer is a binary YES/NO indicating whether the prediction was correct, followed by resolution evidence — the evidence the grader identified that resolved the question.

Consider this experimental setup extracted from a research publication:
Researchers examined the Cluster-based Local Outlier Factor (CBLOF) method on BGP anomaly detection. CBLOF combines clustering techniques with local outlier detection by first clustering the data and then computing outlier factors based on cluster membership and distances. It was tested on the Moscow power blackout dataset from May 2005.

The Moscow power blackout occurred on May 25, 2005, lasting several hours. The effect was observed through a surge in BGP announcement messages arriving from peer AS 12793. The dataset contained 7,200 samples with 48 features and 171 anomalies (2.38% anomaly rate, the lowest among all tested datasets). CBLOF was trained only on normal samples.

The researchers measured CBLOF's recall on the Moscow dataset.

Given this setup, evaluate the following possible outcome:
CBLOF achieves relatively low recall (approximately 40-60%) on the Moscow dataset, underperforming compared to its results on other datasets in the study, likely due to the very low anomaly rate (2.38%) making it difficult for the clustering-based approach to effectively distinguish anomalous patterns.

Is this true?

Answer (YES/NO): NO